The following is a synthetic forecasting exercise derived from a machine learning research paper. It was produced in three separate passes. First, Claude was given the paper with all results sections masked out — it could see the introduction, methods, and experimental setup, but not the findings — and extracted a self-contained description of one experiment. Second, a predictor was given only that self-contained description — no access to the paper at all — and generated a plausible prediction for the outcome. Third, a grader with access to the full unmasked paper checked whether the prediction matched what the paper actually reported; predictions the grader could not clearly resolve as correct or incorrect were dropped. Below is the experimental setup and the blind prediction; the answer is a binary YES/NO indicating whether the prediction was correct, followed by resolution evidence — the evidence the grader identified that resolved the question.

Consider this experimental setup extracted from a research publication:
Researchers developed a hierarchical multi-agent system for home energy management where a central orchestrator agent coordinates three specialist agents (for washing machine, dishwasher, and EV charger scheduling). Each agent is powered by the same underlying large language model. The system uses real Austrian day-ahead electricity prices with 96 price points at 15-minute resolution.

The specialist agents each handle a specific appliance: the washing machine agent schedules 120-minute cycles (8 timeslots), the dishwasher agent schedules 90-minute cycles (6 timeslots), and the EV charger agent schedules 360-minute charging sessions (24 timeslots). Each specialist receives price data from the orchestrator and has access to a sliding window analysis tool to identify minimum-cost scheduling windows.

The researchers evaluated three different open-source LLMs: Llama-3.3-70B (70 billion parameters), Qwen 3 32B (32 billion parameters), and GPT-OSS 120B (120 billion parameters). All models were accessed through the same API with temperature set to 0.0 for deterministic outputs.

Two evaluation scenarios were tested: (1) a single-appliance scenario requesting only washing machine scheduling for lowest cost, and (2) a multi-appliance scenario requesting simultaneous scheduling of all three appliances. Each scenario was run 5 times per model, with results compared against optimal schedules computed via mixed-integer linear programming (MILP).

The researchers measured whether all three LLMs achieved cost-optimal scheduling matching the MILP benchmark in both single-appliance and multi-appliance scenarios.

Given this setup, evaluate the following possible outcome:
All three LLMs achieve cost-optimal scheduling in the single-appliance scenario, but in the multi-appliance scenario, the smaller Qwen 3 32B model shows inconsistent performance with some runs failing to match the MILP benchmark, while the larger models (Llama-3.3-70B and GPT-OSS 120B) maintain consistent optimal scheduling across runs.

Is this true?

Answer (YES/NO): NO